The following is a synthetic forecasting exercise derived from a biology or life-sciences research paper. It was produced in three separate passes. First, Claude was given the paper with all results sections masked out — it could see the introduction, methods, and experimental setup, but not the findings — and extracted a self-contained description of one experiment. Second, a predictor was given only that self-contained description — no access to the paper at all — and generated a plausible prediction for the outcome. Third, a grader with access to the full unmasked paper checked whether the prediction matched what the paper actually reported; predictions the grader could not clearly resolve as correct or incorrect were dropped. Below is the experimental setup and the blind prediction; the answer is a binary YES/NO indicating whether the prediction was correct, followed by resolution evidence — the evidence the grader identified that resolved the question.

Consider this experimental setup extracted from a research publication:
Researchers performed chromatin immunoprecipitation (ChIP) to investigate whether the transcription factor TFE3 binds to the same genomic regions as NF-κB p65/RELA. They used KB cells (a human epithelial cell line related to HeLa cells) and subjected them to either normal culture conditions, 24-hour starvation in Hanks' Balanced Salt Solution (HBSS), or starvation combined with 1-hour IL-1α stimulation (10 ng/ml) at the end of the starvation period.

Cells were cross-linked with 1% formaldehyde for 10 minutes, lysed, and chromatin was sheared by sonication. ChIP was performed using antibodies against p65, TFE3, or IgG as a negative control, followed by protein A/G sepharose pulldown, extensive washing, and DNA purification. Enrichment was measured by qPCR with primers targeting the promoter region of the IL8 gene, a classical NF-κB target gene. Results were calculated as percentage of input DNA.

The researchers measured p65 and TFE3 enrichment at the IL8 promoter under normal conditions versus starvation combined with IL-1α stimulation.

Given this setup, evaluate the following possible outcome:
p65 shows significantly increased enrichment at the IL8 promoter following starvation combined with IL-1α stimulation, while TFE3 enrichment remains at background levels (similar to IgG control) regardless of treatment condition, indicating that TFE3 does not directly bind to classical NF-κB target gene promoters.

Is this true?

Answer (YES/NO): NO